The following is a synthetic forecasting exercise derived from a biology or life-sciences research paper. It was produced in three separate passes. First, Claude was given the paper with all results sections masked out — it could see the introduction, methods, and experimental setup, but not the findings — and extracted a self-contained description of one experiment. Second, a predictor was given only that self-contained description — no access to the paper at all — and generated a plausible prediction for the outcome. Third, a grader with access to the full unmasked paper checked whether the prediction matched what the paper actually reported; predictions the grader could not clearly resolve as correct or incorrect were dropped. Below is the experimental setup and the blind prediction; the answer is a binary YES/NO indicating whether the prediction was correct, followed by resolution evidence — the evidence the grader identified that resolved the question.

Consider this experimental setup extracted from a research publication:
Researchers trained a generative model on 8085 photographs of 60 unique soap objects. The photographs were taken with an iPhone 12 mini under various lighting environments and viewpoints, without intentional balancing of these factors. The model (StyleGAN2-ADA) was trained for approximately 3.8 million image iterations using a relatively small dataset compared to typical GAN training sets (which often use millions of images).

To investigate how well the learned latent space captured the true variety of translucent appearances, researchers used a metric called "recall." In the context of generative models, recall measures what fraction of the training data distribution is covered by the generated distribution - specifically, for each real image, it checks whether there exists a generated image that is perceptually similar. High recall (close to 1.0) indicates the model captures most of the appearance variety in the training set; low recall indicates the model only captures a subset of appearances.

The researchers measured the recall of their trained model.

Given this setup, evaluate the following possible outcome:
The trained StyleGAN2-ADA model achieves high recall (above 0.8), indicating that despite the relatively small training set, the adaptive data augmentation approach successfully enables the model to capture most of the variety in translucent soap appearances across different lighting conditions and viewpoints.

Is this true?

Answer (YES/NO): NO